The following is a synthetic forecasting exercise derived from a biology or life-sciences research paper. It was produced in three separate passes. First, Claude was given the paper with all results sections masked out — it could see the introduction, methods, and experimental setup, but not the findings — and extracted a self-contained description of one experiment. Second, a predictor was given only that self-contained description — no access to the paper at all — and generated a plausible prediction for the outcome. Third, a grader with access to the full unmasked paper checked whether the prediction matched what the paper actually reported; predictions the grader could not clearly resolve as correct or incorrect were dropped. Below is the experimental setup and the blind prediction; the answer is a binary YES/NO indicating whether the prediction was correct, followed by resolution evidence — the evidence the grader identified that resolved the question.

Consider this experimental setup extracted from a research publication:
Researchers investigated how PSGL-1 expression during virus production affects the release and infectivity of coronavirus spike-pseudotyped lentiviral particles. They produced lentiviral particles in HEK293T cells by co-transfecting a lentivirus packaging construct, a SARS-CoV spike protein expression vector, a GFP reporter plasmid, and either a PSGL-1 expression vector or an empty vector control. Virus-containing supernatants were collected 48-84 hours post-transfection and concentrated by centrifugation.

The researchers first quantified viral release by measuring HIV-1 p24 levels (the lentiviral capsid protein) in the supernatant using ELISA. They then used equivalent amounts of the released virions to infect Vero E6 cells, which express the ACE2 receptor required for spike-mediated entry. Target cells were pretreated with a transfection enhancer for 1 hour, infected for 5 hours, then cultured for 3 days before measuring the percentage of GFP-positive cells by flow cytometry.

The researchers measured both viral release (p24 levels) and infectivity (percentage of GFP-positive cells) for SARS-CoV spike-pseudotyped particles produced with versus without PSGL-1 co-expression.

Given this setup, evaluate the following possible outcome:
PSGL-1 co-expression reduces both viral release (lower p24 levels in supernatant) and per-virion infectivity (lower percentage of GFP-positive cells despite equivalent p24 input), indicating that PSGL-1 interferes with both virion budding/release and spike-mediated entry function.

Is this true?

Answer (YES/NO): NO